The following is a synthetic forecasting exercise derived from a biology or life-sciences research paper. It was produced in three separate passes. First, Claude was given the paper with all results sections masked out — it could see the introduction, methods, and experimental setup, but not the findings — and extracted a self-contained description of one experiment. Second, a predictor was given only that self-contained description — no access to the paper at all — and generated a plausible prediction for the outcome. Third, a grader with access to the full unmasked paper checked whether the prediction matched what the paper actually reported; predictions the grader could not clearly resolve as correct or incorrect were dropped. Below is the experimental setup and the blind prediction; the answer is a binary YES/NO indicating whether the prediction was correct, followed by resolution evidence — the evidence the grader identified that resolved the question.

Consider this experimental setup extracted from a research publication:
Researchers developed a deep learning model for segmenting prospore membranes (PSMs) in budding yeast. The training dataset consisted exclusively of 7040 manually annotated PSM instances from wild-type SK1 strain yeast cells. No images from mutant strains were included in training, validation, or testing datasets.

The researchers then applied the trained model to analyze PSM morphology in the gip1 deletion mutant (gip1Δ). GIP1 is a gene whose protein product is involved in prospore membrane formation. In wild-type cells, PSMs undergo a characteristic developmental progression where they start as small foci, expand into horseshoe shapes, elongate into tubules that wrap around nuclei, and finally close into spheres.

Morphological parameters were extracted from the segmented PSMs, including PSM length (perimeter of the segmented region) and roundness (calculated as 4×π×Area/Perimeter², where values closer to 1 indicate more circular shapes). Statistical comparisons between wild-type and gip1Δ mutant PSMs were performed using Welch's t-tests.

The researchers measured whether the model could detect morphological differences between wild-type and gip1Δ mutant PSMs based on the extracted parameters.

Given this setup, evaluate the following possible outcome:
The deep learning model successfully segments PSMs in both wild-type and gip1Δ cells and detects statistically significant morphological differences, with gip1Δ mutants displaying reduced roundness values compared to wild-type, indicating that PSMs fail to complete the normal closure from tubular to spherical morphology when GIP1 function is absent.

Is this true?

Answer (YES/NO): NO